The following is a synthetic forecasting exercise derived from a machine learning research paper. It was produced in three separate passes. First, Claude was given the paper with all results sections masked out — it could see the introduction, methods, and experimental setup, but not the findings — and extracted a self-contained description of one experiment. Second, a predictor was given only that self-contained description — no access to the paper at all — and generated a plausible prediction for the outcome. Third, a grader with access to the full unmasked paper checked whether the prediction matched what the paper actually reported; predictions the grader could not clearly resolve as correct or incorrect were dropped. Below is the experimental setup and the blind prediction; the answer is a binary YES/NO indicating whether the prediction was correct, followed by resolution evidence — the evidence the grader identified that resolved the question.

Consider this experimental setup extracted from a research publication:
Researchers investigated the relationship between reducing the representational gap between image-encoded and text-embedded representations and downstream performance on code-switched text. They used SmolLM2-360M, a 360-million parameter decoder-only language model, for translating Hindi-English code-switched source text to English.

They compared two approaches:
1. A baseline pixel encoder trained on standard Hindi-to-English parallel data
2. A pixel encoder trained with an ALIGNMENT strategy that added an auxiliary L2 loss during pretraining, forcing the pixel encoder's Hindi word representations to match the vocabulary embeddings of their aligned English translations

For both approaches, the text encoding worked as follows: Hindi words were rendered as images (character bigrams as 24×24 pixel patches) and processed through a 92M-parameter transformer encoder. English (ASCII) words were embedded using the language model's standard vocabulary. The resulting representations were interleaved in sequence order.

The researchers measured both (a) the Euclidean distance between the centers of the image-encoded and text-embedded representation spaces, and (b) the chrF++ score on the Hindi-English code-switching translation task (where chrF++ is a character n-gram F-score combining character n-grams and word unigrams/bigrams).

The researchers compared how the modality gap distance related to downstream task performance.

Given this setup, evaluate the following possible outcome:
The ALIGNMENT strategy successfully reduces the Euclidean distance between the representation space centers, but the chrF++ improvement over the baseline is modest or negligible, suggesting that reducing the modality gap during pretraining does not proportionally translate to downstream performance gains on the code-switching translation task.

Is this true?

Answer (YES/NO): NO